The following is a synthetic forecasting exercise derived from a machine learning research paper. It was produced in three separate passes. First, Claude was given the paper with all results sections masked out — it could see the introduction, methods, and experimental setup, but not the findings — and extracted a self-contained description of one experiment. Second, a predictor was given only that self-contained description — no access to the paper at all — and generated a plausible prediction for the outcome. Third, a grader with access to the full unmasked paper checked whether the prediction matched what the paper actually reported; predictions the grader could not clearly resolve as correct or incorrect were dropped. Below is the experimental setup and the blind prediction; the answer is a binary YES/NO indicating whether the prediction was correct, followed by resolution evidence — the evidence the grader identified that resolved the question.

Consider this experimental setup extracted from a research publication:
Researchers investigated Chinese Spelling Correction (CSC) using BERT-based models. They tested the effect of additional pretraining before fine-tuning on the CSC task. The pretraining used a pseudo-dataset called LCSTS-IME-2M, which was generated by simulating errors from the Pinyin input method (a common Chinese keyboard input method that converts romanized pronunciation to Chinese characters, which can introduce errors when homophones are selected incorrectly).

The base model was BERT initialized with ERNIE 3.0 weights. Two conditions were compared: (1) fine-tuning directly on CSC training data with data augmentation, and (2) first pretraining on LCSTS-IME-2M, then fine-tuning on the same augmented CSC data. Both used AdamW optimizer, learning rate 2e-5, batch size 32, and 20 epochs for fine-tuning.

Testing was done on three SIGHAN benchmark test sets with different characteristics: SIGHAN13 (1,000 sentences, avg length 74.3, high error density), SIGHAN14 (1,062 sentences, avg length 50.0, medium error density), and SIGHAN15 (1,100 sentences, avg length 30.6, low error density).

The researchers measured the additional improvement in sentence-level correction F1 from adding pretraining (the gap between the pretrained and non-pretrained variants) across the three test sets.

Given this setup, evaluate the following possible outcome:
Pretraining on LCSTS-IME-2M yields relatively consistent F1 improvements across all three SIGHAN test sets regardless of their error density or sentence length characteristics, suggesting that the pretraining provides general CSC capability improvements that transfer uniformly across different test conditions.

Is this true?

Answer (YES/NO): NO